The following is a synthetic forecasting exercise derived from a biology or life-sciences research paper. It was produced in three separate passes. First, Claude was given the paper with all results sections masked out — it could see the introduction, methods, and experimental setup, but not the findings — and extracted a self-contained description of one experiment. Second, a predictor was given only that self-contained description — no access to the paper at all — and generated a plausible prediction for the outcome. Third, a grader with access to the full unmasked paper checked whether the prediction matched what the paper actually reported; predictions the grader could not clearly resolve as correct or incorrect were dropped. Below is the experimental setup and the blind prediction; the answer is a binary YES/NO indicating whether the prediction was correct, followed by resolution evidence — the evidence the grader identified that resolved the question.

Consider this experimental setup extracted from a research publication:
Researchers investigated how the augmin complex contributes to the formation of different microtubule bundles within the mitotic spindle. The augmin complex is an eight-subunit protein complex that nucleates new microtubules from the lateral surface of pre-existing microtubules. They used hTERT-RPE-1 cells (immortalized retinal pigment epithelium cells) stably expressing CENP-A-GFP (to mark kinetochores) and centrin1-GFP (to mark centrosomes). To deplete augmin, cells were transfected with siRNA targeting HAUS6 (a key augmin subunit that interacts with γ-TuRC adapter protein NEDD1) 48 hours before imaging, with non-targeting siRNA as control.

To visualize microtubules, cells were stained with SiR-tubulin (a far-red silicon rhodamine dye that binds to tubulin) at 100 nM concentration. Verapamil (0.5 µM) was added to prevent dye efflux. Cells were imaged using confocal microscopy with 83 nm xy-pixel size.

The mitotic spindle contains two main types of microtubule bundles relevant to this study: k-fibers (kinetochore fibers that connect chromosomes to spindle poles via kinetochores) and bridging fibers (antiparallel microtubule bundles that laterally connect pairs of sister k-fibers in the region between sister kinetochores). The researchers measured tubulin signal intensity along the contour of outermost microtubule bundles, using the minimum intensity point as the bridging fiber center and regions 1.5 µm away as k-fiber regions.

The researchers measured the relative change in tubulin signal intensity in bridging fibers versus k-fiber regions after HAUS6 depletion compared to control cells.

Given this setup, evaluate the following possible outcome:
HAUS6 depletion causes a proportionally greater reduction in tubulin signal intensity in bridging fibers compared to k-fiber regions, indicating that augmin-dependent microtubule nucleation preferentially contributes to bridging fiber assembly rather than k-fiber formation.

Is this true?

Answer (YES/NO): YES